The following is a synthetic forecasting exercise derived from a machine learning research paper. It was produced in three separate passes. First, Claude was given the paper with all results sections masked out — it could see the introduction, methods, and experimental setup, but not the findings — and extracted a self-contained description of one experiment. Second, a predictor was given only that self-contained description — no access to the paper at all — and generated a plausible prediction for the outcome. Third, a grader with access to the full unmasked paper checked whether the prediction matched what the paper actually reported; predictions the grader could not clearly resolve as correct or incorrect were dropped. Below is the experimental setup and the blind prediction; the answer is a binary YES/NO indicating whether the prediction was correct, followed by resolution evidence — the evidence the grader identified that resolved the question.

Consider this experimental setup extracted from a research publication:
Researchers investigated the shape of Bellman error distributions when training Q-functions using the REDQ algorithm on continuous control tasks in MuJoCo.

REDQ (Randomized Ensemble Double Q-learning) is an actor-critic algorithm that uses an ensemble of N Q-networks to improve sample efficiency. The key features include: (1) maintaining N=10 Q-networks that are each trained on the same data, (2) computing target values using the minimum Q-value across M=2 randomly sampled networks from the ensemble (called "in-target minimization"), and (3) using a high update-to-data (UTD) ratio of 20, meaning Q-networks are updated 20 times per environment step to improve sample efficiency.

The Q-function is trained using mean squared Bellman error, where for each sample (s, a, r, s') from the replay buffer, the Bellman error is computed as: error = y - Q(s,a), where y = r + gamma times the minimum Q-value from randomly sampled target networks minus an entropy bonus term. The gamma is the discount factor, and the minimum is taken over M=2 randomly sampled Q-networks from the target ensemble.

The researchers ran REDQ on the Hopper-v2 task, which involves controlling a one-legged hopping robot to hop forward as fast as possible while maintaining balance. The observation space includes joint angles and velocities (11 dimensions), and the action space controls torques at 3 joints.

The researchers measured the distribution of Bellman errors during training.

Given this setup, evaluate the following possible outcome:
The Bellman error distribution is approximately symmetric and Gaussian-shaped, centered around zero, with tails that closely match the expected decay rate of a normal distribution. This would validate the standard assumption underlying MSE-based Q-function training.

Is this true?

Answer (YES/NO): NO